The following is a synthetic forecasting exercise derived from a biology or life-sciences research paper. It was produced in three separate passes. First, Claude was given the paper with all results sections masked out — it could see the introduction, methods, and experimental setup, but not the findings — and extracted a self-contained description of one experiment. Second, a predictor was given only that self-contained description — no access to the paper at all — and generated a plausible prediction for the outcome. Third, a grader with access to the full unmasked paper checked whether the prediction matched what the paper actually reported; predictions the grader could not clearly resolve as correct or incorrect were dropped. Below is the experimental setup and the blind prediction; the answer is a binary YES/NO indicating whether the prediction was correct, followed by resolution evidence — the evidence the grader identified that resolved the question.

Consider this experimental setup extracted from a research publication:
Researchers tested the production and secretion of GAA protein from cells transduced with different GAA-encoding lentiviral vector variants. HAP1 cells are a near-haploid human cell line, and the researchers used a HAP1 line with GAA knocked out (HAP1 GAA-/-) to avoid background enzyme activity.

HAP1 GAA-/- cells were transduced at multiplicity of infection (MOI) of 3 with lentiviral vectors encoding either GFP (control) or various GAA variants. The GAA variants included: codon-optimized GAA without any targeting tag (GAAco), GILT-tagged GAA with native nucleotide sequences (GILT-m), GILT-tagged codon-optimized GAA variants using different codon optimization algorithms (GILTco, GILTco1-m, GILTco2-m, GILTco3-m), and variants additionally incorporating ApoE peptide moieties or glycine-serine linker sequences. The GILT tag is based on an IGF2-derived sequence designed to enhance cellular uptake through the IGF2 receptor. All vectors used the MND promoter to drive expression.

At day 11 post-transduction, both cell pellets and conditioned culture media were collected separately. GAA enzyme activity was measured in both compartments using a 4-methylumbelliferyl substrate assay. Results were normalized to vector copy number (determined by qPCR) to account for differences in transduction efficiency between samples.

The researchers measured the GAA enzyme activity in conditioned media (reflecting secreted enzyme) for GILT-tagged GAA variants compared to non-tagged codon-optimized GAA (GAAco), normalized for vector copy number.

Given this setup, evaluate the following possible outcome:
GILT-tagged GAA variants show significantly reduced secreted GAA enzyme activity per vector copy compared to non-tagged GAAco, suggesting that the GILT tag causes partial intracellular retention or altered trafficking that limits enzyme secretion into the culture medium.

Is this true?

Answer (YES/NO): NO